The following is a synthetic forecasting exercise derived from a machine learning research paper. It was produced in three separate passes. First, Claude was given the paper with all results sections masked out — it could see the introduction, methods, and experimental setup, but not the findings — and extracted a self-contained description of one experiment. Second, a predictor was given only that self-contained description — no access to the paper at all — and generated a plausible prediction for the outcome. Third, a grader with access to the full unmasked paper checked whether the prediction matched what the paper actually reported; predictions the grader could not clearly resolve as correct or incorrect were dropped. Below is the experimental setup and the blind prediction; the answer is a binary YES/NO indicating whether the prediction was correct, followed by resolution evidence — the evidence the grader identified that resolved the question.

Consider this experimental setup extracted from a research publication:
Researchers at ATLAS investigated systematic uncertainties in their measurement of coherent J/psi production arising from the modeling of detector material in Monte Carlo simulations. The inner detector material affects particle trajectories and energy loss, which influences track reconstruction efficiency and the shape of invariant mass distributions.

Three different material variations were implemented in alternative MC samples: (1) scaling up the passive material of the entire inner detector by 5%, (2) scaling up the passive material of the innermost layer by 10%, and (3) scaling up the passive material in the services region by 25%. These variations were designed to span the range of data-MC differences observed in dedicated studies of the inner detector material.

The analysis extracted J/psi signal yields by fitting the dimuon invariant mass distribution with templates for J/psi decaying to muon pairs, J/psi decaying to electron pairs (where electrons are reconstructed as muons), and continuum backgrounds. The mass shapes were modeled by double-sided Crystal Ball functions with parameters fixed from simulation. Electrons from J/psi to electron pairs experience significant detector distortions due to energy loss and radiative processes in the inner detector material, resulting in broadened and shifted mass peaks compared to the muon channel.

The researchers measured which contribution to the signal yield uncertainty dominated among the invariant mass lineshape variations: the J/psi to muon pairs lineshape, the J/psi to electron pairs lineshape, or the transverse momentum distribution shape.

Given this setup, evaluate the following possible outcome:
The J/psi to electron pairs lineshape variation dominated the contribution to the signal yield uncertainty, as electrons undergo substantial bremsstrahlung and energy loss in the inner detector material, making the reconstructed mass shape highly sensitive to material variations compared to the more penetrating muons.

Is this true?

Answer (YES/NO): NO